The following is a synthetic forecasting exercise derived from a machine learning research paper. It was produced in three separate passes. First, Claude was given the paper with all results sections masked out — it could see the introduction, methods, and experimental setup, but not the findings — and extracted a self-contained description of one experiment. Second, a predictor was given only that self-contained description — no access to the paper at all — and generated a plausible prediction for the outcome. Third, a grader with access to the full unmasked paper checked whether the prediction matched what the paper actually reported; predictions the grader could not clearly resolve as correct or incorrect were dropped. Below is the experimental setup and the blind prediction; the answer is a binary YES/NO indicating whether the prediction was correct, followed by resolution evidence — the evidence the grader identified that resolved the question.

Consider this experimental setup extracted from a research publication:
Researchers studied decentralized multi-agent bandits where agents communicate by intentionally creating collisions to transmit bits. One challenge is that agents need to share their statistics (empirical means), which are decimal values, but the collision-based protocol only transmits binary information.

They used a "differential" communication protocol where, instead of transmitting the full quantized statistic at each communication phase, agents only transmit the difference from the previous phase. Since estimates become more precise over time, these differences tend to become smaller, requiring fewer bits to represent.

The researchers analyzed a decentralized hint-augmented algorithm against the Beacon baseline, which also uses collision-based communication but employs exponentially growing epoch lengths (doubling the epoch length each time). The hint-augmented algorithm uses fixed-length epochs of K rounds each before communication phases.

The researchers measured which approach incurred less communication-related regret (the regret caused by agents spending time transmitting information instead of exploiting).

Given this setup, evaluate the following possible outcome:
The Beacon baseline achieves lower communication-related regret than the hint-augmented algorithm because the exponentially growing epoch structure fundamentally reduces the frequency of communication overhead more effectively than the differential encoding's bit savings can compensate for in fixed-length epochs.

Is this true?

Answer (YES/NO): YES